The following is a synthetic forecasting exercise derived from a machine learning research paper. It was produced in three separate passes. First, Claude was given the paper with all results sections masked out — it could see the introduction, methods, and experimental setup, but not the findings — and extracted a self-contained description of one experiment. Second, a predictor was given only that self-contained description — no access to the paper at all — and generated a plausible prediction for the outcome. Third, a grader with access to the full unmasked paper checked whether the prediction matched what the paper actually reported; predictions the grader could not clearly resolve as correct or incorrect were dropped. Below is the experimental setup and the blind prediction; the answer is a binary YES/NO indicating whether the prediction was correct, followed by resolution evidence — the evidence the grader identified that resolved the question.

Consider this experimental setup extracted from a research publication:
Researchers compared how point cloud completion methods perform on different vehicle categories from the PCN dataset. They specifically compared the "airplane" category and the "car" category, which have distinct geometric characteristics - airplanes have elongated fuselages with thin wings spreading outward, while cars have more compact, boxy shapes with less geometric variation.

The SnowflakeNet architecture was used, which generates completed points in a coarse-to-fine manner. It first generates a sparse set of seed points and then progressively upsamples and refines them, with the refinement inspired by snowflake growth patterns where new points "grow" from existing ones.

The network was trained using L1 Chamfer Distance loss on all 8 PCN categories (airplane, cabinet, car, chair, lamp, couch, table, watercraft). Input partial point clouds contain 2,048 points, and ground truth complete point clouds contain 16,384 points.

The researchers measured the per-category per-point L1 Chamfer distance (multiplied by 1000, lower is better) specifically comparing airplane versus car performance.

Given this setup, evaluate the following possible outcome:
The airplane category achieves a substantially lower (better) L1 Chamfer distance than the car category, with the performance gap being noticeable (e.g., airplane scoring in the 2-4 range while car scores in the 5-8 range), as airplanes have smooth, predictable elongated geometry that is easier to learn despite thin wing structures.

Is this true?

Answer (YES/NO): NO